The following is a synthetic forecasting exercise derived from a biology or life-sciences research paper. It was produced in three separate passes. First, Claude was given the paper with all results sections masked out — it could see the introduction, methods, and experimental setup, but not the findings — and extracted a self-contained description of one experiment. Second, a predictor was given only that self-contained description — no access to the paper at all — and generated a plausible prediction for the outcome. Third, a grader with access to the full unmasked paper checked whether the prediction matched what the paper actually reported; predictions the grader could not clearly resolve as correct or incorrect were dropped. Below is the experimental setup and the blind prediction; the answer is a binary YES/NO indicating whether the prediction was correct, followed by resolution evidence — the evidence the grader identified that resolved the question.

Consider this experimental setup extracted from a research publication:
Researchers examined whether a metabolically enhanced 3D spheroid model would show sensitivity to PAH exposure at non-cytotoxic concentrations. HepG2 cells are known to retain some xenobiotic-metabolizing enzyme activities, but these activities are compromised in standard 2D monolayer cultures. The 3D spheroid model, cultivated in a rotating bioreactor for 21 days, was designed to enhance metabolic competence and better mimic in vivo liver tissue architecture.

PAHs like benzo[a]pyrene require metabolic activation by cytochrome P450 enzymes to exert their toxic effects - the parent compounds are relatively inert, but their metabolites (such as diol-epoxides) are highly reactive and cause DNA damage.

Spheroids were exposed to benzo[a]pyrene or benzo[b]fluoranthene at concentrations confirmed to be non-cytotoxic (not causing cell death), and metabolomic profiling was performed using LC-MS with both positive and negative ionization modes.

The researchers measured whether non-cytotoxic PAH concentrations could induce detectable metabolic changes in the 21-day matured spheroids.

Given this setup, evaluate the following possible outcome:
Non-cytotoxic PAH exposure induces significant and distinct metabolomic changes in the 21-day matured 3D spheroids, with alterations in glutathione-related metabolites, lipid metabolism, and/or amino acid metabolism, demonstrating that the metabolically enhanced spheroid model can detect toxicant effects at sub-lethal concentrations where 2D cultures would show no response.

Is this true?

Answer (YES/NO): NO